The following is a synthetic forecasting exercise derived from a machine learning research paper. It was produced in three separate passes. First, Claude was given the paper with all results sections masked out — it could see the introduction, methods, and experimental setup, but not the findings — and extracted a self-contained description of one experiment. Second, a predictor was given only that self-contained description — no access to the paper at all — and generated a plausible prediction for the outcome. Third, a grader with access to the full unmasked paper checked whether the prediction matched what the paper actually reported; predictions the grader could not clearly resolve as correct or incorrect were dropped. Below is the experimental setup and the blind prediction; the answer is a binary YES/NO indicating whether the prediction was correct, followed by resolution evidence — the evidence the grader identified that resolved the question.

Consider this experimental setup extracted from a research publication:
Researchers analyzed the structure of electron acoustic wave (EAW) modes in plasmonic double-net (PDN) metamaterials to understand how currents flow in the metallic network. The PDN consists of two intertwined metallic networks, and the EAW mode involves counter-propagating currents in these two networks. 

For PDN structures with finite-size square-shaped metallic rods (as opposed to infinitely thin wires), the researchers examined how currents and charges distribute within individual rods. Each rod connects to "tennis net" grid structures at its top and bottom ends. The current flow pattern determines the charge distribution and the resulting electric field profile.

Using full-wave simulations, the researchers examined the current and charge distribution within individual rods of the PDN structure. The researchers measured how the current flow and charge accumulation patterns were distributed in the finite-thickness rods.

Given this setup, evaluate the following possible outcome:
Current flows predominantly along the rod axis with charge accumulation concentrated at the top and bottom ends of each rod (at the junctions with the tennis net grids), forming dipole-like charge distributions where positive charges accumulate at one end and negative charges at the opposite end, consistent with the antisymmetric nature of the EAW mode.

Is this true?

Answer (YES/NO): YES